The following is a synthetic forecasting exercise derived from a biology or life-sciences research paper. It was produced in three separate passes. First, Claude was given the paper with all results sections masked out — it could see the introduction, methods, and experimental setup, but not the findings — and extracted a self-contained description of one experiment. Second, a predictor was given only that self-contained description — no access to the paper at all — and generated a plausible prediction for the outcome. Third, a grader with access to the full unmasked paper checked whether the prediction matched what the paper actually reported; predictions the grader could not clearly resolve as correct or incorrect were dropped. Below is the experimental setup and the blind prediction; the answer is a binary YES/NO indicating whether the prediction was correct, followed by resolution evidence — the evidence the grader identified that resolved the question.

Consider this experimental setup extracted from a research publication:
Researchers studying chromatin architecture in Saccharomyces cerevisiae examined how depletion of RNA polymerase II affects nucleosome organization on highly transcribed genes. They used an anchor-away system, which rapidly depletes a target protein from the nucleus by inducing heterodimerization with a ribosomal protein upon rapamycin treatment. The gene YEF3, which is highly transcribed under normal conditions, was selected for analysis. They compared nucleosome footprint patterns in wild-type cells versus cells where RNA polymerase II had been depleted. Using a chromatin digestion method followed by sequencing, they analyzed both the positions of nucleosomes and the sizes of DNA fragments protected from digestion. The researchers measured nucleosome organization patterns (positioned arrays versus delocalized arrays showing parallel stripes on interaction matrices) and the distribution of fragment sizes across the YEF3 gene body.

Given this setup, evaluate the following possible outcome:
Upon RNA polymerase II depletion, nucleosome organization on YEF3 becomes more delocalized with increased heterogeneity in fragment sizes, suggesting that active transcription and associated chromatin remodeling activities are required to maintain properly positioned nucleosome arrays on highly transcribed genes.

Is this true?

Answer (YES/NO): NO